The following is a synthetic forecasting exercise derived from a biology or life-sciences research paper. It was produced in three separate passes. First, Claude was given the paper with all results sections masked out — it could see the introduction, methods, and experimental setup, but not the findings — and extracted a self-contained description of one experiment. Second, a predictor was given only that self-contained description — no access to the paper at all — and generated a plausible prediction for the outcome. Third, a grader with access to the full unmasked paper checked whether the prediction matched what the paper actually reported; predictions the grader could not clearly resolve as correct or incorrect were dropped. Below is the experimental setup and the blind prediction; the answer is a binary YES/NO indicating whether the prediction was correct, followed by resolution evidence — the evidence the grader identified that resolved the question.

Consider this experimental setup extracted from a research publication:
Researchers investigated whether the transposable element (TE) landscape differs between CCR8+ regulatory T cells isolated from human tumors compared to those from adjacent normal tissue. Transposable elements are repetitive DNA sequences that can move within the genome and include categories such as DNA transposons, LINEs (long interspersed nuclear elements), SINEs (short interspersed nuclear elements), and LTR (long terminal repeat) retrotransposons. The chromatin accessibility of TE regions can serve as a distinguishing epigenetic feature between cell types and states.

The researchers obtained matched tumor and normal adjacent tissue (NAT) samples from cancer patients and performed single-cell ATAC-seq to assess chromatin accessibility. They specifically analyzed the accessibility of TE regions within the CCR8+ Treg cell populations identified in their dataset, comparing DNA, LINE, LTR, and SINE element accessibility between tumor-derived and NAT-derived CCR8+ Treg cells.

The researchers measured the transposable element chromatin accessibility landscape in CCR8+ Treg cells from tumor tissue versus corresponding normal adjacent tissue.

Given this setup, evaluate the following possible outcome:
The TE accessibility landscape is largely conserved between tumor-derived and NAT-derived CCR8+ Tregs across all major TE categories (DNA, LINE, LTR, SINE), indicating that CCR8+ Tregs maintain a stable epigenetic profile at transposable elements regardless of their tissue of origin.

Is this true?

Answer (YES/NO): YES